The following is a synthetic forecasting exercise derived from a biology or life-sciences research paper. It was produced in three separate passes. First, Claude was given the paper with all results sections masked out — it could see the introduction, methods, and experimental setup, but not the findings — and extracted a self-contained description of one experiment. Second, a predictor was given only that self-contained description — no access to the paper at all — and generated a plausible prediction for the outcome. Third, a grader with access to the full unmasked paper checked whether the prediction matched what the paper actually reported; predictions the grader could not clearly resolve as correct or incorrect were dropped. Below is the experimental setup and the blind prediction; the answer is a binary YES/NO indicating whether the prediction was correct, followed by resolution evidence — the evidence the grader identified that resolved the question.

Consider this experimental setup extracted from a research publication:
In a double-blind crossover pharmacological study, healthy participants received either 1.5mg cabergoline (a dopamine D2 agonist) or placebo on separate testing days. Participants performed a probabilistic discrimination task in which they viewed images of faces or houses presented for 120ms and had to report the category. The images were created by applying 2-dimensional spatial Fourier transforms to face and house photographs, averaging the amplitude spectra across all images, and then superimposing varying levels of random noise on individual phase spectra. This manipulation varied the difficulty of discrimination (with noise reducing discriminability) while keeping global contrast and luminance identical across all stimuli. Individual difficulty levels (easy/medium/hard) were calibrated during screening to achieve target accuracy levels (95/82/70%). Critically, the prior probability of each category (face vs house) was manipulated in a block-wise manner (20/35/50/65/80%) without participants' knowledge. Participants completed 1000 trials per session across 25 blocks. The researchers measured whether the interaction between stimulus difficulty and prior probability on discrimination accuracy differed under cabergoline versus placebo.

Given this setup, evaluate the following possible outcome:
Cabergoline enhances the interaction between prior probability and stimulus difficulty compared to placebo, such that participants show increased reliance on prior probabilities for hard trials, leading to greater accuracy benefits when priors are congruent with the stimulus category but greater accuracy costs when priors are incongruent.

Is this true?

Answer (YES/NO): NO